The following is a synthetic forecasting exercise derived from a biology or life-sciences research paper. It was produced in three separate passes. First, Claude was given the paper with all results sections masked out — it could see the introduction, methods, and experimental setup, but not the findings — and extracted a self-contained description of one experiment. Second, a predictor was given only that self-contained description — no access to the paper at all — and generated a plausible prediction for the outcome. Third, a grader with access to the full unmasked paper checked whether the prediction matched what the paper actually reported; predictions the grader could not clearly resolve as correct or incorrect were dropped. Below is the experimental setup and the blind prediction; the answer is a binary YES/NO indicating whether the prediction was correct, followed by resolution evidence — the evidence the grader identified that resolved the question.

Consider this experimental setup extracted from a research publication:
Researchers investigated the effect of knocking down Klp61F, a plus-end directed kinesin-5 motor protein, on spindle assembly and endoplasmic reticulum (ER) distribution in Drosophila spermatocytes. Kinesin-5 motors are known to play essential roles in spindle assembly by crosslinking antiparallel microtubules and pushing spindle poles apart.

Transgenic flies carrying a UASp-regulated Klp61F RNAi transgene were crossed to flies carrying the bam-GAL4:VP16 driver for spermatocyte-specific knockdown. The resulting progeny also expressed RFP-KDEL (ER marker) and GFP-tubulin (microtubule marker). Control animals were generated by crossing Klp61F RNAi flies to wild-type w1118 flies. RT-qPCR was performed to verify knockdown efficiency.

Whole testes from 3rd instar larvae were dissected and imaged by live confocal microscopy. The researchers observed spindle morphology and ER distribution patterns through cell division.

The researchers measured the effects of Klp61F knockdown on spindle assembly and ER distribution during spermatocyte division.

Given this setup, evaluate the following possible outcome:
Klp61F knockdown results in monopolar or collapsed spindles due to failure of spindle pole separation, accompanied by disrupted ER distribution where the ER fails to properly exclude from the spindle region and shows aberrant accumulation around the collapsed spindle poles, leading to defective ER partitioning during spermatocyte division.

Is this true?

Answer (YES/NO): NO